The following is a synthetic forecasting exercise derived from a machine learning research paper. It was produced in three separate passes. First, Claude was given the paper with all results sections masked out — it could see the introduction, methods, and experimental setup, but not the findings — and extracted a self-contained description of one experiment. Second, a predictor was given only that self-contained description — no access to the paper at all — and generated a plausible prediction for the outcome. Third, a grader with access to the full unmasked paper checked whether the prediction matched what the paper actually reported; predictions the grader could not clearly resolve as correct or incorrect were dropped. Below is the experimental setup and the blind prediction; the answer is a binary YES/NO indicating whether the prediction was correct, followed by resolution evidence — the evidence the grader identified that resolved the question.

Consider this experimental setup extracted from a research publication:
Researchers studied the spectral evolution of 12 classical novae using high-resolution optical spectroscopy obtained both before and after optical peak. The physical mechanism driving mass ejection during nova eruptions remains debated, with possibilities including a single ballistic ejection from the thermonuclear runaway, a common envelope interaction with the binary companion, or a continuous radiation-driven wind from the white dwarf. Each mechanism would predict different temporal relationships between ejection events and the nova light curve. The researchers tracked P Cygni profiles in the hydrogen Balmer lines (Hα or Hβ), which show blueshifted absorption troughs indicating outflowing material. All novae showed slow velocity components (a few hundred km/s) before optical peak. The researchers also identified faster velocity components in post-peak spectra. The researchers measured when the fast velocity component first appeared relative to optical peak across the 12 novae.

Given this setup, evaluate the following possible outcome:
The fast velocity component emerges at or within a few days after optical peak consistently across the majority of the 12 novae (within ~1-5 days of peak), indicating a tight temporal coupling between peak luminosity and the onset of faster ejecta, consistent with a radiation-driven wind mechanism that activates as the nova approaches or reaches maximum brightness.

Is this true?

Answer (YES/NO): YES